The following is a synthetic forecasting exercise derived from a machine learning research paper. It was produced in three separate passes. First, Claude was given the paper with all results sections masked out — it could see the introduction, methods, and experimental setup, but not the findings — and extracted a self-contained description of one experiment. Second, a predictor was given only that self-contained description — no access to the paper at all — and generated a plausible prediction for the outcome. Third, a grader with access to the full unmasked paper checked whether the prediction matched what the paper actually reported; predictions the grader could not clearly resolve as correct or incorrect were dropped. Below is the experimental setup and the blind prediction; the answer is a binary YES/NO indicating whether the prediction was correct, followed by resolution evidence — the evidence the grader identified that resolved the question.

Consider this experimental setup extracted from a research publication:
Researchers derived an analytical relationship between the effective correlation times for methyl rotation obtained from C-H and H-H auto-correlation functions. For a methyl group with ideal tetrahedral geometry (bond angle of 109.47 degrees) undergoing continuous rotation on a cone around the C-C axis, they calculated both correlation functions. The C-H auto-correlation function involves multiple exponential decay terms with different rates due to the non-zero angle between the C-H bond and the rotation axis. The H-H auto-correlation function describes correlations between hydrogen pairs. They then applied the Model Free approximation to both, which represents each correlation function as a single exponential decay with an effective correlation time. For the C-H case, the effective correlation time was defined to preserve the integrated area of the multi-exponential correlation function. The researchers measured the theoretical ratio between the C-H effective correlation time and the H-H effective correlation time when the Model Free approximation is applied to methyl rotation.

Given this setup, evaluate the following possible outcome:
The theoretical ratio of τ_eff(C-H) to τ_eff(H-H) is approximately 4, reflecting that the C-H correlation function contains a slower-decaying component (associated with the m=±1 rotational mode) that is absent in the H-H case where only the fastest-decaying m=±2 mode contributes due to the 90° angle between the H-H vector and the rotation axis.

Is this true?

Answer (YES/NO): NO